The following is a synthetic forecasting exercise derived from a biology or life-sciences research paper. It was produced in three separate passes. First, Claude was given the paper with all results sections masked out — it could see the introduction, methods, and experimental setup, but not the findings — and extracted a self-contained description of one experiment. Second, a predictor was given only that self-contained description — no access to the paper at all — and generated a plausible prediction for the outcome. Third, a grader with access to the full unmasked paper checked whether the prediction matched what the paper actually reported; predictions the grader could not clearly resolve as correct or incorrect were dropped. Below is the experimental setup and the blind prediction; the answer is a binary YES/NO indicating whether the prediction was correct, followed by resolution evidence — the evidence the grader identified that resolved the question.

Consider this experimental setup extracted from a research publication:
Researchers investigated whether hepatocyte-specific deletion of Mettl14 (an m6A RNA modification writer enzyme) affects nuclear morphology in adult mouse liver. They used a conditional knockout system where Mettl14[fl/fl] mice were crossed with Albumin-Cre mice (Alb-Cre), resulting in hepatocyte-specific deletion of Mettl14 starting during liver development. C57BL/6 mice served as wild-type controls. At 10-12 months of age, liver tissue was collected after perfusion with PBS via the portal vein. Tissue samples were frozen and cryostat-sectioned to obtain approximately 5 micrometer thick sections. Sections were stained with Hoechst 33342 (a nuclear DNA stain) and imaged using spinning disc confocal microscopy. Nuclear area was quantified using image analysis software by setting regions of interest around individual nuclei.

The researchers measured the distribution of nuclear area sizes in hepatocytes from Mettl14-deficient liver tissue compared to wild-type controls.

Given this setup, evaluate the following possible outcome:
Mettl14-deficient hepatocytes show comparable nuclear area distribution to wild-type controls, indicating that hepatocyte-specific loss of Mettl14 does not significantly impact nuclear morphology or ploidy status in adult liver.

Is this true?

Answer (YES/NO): NO